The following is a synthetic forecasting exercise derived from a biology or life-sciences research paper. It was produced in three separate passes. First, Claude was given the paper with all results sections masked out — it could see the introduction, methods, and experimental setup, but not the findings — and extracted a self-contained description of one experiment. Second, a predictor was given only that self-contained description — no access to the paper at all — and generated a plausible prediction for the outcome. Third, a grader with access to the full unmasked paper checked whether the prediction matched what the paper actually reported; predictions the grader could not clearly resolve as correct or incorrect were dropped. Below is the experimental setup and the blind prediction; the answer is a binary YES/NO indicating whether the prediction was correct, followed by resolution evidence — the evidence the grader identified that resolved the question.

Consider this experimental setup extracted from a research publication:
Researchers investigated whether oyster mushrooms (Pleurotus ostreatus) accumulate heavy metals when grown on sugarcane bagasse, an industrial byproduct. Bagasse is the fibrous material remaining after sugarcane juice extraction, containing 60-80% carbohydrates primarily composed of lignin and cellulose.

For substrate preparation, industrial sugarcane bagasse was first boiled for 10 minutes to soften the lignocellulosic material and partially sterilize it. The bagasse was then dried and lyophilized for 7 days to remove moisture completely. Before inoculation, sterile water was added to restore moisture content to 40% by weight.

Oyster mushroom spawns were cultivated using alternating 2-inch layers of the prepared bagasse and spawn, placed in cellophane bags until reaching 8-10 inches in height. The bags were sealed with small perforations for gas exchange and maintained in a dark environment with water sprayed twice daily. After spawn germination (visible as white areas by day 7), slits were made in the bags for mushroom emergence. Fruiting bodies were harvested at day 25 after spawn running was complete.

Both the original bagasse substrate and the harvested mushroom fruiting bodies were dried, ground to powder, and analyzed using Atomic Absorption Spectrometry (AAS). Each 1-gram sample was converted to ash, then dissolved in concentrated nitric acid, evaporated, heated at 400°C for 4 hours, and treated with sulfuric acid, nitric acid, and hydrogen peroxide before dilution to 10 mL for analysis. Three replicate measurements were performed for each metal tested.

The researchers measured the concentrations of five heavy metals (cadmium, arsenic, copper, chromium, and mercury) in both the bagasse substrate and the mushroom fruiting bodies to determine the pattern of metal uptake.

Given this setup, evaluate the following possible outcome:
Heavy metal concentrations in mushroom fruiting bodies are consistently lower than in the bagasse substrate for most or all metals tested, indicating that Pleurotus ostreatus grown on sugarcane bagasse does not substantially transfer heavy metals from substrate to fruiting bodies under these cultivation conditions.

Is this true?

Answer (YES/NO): NO